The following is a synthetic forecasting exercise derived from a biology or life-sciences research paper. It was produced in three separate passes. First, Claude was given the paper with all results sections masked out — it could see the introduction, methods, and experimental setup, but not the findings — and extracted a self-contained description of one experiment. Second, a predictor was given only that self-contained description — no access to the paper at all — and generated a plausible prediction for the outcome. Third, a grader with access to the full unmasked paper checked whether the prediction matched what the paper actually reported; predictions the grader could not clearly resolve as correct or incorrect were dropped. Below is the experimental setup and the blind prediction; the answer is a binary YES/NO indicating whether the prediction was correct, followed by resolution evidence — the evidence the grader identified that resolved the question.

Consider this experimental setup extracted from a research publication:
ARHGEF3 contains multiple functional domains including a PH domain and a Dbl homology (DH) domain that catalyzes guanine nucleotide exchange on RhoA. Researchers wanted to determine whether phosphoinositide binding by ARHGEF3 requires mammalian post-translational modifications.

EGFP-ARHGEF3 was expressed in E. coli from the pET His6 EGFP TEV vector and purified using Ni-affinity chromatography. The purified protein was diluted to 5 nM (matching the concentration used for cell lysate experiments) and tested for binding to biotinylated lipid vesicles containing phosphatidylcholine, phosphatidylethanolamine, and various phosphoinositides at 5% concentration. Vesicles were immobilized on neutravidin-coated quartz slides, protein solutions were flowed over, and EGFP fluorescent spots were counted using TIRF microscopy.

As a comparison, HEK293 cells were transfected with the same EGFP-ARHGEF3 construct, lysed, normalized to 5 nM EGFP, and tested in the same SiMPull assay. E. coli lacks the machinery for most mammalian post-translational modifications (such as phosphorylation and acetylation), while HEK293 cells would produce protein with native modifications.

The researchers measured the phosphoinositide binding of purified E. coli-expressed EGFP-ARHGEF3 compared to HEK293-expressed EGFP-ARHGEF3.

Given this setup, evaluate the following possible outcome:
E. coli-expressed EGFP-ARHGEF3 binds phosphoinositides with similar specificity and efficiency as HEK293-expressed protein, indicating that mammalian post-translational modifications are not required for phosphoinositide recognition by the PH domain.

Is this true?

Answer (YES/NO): YES